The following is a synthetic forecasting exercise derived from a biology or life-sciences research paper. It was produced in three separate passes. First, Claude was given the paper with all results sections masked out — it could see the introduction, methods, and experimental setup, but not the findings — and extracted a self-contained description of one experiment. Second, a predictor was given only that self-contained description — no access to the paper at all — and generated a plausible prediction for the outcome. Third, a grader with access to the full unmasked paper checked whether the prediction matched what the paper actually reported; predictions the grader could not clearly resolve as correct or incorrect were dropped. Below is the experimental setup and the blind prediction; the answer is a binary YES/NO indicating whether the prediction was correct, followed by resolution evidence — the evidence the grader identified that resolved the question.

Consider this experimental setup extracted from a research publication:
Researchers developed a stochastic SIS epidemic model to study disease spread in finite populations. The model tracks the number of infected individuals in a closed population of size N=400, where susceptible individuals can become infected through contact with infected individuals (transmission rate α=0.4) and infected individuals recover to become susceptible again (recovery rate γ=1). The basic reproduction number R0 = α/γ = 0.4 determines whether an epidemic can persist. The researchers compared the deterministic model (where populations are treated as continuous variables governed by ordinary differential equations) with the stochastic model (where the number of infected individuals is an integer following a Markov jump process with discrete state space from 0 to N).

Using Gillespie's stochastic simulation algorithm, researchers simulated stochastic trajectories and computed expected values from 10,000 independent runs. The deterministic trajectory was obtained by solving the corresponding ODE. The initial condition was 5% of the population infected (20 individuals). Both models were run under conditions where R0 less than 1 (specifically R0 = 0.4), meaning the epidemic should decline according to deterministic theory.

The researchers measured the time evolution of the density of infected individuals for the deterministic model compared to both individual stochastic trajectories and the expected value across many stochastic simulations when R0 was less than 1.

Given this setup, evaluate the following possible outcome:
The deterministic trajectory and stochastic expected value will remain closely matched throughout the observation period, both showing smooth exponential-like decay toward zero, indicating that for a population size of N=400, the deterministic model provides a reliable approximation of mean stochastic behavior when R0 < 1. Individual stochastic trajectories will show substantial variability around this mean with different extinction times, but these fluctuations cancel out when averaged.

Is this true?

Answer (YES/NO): YES